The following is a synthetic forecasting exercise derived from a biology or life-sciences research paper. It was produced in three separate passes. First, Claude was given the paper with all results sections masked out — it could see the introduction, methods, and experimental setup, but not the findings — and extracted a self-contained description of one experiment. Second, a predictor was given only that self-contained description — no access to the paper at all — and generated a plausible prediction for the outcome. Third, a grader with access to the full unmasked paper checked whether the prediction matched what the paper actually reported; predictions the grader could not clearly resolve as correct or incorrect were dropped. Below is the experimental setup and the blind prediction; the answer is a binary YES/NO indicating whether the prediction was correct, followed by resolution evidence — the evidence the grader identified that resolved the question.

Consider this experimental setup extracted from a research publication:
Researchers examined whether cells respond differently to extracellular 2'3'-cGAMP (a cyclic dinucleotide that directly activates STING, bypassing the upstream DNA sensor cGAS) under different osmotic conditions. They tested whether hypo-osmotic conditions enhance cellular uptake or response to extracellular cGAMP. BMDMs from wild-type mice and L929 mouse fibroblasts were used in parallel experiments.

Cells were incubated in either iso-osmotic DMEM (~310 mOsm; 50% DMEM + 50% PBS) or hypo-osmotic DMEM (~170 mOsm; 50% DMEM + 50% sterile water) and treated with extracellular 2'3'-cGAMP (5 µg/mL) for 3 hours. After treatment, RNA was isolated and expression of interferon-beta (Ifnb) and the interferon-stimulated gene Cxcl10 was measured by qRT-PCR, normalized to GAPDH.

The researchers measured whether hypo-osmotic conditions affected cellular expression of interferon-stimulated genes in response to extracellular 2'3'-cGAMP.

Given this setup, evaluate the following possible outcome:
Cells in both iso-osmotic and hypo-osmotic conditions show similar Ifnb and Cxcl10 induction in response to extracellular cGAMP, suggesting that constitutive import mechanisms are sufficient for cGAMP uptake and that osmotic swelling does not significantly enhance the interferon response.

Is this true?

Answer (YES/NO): NO